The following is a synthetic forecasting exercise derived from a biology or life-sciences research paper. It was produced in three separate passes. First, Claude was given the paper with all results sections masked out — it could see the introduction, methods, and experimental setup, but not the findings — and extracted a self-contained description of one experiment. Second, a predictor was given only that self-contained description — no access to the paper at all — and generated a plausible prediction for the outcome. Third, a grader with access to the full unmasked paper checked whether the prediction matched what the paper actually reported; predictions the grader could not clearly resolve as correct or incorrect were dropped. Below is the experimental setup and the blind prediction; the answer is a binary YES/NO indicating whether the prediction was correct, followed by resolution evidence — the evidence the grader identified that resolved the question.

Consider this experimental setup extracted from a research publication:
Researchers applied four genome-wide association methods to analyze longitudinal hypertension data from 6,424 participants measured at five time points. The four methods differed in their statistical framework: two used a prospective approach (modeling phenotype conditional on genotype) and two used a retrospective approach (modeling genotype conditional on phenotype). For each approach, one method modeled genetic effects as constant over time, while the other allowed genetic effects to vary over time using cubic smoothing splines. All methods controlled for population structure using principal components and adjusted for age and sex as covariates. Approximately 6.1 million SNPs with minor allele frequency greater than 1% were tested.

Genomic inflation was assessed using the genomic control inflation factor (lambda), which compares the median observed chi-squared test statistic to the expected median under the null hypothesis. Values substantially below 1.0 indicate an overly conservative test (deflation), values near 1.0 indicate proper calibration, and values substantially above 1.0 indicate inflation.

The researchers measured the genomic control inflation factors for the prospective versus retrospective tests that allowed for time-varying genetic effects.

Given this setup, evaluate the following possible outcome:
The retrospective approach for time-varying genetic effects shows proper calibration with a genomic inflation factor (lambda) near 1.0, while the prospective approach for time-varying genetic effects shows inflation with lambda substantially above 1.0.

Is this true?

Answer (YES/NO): NO